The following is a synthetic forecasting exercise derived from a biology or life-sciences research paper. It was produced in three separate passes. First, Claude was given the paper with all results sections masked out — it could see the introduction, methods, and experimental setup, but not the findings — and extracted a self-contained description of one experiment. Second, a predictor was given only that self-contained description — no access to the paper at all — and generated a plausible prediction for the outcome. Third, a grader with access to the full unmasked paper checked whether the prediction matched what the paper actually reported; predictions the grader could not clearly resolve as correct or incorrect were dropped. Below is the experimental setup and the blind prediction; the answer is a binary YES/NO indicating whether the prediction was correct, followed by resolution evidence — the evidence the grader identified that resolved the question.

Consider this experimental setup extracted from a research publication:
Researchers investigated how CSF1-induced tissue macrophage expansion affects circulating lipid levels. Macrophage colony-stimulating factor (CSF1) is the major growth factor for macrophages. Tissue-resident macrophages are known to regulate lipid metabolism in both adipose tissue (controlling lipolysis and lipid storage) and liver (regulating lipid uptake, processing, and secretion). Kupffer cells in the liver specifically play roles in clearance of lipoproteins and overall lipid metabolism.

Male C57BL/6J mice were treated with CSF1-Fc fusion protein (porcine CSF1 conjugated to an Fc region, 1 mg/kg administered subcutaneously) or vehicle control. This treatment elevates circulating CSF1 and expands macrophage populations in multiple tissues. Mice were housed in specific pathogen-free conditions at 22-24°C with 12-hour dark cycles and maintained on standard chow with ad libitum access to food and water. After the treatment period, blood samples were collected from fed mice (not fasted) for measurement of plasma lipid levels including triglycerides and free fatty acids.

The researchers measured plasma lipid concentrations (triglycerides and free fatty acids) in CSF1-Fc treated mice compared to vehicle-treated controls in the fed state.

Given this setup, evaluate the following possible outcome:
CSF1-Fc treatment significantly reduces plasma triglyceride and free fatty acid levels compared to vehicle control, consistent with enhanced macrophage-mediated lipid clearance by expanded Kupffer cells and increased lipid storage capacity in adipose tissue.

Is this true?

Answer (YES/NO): NO